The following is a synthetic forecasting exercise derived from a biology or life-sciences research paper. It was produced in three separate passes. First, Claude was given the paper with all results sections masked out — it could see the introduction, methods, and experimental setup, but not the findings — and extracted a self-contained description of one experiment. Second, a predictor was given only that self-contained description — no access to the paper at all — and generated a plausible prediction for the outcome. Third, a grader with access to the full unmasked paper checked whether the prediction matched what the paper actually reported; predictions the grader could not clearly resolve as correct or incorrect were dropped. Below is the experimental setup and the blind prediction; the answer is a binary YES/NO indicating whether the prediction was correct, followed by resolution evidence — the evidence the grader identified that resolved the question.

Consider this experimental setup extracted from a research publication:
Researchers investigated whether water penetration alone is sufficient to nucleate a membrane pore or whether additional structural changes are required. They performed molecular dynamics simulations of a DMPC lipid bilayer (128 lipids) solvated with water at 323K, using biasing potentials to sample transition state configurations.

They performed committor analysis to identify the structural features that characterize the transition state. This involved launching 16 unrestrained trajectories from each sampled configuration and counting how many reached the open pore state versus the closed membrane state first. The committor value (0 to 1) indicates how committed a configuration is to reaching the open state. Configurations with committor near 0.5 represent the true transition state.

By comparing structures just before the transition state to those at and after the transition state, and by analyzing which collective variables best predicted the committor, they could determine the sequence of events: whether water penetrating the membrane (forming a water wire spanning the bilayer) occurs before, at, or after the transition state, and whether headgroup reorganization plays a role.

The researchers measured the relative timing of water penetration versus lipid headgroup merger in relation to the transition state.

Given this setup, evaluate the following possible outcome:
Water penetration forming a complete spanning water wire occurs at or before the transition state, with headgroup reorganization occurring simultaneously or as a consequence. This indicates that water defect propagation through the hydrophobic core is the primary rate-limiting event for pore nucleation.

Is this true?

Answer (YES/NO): NO